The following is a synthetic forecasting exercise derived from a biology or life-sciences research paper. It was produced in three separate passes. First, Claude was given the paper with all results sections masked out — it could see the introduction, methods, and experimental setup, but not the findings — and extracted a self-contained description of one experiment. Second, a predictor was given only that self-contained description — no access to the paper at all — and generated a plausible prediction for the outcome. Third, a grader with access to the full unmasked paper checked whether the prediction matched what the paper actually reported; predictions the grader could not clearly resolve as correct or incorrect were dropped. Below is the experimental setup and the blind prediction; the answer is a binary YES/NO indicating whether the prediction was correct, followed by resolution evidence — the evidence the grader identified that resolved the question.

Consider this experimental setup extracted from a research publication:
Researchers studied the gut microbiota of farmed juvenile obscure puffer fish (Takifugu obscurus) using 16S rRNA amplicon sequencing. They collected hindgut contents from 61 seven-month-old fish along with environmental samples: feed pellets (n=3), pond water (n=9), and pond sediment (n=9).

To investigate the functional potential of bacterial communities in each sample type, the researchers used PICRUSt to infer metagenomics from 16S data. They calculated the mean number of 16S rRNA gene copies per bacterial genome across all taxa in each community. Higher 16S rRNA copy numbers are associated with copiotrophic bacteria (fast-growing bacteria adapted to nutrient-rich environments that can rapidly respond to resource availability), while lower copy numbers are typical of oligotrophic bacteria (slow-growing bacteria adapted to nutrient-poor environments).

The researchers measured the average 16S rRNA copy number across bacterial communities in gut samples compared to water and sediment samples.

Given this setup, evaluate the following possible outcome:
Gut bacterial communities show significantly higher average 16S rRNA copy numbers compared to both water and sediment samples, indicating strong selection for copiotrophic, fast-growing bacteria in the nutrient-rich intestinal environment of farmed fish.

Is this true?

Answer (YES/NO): YES